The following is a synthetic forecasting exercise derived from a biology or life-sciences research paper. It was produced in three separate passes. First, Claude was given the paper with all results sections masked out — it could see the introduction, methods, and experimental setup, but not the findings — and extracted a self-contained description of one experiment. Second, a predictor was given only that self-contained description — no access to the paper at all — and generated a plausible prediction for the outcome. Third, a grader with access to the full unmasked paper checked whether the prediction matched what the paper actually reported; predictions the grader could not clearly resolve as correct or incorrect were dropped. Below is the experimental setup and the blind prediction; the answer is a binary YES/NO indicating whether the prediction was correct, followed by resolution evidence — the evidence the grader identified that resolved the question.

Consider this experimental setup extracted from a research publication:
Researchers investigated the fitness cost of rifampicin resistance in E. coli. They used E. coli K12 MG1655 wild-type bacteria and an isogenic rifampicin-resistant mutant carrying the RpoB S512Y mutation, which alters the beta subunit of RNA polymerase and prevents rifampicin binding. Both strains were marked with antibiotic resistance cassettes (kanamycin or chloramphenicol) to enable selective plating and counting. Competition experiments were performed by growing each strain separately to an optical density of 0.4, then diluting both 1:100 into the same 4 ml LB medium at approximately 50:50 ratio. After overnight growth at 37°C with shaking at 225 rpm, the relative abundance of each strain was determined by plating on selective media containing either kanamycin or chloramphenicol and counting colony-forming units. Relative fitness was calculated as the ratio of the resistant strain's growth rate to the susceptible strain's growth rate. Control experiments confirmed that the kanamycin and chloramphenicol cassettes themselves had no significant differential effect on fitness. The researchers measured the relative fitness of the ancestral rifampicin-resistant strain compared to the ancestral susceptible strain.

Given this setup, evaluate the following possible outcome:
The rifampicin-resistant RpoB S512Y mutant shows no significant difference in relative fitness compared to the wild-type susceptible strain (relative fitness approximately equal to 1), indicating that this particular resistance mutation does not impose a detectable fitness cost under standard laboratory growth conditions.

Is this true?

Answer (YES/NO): NO